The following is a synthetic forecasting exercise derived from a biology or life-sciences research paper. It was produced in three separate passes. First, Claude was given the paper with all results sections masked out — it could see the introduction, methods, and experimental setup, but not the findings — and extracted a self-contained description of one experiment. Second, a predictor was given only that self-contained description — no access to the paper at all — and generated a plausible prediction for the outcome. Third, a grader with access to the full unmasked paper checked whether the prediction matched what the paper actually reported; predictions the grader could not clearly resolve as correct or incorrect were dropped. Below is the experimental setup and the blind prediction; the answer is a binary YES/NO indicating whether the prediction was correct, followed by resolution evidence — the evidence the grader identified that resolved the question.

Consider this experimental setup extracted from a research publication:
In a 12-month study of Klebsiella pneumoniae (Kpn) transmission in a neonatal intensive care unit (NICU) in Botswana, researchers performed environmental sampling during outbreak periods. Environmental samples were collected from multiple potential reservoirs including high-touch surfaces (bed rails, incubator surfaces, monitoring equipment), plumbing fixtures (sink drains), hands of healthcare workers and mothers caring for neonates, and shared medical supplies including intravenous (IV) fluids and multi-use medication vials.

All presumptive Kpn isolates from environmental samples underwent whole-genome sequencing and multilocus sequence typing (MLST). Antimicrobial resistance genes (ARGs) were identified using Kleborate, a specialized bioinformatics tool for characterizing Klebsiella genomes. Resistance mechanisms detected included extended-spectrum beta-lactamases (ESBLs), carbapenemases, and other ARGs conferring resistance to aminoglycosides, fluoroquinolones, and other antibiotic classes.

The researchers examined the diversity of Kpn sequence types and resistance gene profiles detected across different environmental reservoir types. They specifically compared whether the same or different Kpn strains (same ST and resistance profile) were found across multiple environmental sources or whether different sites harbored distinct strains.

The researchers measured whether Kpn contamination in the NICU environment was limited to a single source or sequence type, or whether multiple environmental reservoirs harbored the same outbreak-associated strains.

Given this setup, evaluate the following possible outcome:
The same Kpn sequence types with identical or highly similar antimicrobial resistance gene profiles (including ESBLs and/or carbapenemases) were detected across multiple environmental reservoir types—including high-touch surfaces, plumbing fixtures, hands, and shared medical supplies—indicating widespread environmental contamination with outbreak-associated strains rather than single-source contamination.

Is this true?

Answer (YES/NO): NO